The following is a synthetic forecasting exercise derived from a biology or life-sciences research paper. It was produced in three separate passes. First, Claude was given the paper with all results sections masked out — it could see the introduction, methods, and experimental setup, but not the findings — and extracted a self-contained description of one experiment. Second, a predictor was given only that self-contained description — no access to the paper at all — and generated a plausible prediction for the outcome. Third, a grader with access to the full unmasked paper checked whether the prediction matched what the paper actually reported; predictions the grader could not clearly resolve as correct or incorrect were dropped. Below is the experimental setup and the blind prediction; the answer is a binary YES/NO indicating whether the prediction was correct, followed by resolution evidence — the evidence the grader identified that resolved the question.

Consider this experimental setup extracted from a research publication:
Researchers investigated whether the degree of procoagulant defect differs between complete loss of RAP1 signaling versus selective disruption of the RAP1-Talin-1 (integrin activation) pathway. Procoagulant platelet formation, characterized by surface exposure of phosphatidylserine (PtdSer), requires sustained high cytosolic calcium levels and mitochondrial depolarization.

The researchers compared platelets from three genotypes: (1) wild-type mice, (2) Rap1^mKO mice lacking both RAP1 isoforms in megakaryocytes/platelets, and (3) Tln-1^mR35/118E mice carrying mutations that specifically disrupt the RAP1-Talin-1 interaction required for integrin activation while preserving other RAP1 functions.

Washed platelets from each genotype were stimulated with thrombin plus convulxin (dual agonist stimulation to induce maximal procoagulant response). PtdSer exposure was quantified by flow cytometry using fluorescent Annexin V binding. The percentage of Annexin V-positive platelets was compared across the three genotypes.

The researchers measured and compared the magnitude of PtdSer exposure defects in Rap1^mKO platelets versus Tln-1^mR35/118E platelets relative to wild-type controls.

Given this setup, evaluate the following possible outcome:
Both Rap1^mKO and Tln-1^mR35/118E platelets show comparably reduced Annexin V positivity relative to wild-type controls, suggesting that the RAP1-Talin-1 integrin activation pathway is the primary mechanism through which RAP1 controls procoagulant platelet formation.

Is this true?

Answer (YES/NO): NO